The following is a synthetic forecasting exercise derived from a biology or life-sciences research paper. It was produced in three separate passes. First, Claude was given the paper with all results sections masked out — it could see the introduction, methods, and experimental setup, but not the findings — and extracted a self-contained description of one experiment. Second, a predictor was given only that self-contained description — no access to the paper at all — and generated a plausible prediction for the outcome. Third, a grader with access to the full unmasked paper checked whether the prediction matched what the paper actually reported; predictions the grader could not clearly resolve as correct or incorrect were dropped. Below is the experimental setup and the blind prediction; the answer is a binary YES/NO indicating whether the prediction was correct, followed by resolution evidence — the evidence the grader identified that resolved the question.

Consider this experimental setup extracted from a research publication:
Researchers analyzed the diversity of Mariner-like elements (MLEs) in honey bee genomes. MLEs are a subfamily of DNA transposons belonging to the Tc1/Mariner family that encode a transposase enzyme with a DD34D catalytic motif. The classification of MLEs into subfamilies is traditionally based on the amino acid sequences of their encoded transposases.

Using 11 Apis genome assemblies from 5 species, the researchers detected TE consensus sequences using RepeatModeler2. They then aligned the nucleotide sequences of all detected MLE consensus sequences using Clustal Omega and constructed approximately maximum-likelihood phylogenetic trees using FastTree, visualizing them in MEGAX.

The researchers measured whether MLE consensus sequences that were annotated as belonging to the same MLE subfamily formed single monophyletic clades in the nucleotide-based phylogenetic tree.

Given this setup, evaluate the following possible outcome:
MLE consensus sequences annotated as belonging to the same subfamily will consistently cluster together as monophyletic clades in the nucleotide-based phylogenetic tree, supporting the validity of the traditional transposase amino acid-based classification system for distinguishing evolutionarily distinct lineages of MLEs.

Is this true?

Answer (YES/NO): NO